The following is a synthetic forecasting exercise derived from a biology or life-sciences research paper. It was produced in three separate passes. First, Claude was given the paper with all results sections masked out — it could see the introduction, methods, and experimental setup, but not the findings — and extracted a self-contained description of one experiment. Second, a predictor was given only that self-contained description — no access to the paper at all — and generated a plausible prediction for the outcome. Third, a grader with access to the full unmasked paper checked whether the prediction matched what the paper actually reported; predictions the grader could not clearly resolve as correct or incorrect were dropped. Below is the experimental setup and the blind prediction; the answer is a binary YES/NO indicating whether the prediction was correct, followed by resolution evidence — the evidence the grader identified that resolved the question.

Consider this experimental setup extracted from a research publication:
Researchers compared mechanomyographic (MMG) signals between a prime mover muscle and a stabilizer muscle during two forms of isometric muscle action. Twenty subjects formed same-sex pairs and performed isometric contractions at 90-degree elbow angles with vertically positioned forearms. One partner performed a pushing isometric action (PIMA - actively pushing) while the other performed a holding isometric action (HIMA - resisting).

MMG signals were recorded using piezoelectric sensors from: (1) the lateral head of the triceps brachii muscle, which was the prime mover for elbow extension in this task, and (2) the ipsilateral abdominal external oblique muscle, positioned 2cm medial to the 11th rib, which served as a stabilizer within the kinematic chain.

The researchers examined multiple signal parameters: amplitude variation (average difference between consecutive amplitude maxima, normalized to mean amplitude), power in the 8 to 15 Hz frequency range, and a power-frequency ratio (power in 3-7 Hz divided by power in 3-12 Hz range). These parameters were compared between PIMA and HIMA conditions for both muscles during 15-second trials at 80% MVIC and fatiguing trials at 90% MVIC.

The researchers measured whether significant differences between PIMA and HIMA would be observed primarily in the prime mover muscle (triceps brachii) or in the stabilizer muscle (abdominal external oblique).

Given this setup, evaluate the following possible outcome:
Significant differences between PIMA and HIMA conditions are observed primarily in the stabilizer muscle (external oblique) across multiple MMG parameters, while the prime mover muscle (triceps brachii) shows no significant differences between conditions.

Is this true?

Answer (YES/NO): YES